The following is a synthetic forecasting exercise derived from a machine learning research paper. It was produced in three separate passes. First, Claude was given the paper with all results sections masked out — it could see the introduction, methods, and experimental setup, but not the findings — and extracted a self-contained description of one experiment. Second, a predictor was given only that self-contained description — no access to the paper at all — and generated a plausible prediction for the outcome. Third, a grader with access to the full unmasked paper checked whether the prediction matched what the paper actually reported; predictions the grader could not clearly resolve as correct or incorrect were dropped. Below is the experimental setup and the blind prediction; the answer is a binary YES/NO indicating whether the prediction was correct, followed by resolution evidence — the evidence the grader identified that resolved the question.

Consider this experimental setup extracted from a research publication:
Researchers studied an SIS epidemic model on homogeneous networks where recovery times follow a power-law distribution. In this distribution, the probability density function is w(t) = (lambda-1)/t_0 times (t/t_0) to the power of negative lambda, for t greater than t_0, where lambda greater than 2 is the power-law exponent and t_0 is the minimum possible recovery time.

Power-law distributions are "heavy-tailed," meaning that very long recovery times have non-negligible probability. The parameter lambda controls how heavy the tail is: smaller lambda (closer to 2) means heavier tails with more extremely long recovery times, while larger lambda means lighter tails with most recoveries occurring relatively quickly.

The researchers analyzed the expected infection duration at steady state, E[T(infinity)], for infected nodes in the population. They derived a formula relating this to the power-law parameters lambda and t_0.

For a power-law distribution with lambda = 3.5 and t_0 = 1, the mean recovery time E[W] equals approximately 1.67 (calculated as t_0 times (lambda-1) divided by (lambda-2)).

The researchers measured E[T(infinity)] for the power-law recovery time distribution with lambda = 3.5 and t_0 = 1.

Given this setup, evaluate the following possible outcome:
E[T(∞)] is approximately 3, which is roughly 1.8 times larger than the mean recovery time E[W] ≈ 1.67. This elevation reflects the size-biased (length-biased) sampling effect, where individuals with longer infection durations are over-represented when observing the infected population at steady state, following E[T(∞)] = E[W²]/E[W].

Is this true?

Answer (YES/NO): NO